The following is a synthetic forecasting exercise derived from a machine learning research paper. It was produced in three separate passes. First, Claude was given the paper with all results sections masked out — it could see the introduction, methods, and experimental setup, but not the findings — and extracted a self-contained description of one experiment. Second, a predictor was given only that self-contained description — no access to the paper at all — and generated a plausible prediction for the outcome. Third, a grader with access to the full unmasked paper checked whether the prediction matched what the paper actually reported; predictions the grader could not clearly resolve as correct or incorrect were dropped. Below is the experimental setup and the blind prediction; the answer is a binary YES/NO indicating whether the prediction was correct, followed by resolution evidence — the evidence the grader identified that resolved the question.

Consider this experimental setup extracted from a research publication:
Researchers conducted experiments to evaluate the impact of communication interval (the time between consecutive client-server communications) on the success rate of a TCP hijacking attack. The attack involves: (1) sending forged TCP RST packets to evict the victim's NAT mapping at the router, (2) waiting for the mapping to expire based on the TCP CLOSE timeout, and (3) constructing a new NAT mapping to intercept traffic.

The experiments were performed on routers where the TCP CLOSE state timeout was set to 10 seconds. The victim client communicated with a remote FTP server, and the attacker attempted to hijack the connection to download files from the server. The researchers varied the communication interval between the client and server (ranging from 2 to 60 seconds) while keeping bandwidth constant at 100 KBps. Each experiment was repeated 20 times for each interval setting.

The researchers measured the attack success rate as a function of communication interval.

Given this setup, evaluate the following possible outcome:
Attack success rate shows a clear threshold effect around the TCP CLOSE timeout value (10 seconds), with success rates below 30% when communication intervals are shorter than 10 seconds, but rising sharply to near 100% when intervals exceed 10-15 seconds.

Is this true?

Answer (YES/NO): YES